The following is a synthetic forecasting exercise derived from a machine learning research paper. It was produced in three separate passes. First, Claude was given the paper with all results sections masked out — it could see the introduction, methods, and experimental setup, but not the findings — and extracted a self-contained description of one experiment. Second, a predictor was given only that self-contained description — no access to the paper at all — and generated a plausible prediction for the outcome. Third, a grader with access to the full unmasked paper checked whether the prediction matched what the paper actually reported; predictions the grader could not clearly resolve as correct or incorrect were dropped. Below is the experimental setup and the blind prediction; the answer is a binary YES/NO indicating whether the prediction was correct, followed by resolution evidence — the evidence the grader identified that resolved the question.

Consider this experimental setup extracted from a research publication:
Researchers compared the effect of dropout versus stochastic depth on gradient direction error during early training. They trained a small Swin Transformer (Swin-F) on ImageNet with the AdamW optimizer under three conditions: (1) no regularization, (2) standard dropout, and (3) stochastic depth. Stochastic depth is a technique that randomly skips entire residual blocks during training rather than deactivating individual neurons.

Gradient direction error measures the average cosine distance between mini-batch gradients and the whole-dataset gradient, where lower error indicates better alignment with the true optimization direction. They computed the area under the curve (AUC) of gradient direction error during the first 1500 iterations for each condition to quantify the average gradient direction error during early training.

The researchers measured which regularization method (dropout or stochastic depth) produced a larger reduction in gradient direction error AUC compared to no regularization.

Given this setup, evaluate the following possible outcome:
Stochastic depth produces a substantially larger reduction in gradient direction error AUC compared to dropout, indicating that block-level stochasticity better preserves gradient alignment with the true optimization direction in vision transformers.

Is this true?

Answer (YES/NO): NO